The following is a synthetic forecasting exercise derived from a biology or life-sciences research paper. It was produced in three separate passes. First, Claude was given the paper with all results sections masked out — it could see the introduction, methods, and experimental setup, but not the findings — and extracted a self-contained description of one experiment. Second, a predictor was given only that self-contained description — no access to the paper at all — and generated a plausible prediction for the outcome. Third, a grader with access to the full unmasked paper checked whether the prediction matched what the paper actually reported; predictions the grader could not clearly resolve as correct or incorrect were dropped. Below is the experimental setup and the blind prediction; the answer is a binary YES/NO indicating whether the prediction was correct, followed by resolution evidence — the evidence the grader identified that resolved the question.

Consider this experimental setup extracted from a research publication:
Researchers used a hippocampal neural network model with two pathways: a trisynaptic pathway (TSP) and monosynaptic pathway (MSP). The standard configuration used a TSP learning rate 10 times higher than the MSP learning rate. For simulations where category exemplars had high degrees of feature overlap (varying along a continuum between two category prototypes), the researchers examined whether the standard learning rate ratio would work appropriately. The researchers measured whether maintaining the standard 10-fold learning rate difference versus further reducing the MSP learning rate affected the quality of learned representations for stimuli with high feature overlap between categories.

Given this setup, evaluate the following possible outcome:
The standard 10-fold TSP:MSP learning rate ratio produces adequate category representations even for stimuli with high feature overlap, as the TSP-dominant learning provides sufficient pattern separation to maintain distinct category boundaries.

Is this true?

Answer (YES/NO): NO